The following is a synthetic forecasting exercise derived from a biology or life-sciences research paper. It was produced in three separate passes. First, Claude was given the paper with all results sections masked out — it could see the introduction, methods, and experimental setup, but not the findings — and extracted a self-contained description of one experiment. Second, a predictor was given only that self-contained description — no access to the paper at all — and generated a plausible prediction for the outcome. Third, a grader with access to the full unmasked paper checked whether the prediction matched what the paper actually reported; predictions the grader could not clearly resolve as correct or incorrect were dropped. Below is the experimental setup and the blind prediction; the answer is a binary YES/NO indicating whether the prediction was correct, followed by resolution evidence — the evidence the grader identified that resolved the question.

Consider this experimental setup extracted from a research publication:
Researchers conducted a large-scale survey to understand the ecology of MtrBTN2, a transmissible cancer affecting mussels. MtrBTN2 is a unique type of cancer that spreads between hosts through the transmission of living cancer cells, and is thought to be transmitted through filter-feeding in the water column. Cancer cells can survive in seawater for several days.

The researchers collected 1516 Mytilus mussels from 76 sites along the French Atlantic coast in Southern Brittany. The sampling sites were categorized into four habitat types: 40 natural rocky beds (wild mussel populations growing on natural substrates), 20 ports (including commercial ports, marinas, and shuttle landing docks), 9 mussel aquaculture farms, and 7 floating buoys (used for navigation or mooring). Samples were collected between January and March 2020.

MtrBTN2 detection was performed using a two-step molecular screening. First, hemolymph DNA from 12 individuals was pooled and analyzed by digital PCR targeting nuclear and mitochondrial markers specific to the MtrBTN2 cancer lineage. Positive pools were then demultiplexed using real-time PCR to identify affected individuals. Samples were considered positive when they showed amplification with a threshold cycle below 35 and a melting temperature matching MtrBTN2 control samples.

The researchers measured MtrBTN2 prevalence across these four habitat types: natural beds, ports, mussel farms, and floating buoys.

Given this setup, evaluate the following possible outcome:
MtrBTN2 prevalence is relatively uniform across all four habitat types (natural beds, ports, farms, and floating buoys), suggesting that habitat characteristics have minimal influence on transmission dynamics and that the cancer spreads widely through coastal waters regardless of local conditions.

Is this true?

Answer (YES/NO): NO